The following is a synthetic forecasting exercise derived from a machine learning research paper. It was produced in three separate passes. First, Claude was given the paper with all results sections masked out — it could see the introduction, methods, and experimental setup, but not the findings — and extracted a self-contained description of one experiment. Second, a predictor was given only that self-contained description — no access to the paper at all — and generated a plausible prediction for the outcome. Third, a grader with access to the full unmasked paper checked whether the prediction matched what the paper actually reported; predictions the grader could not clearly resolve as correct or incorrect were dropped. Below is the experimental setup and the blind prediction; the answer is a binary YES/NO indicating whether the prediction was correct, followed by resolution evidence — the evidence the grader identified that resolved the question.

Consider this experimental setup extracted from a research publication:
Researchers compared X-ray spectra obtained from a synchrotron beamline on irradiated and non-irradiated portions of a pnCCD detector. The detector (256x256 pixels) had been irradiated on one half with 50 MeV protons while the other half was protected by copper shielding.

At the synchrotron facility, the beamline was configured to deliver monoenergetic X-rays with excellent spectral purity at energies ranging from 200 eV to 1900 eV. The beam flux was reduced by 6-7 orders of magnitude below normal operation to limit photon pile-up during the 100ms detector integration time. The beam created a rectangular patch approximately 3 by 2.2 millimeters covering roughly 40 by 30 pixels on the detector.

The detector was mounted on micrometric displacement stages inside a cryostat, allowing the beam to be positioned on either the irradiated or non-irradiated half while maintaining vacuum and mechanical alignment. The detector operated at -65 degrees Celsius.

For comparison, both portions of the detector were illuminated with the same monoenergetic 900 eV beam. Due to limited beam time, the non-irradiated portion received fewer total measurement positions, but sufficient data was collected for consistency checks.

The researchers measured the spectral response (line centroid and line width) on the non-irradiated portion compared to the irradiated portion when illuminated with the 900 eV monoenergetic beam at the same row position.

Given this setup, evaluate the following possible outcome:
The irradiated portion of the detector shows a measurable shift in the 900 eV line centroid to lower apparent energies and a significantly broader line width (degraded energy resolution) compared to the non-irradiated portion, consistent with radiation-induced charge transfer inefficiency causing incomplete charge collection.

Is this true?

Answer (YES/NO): YES